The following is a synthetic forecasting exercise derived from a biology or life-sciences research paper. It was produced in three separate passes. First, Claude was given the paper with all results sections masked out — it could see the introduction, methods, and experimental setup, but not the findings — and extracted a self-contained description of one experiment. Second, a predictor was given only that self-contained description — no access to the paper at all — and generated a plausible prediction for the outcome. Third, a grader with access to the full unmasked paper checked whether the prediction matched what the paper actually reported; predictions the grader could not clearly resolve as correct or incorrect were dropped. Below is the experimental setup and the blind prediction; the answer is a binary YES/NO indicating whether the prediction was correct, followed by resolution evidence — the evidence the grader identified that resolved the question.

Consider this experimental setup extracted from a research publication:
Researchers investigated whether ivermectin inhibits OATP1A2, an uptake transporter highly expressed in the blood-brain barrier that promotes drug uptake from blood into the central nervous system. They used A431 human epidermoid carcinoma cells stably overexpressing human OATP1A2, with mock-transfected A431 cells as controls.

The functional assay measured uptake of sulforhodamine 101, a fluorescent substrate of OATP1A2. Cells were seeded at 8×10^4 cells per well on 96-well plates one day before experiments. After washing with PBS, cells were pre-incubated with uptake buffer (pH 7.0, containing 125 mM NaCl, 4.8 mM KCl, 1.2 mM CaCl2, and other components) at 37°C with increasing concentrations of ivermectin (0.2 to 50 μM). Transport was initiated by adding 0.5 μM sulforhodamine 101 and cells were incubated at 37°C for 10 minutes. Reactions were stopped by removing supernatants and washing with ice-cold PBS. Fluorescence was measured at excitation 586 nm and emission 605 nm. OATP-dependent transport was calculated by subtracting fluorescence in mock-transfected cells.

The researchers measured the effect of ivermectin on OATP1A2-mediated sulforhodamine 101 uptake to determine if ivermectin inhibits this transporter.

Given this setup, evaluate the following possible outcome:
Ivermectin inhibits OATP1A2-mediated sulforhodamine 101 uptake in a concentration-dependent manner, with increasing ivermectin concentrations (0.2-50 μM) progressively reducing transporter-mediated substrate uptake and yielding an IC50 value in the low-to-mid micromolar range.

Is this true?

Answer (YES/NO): YES